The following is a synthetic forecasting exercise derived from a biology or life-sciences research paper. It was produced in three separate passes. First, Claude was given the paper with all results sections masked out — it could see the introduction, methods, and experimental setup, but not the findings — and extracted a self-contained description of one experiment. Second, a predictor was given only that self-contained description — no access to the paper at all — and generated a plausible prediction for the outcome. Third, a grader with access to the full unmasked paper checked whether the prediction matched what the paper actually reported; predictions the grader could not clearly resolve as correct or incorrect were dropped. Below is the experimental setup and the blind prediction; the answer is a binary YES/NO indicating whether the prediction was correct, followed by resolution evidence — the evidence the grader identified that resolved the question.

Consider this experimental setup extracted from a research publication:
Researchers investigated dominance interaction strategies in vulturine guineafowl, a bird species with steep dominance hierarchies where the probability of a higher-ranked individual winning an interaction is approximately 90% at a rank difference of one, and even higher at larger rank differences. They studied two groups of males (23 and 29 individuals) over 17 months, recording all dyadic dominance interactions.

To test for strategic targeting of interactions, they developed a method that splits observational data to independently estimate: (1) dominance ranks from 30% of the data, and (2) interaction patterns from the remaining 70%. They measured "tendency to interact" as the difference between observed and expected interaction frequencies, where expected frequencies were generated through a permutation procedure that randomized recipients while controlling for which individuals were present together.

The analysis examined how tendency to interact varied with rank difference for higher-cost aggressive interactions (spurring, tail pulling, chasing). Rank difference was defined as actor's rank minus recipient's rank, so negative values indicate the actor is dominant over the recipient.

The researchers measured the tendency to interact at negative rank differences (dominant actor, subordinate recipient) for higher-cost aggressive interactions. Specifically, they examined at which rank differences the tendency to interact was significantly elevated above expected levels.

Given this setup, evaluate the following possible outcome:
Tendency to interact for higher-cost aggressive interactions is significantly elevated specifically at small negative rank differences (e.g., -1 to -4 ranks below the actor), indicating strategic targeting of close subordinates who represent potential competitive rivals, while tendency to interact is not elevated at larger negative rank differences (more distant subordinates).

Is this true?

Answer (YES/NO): NO